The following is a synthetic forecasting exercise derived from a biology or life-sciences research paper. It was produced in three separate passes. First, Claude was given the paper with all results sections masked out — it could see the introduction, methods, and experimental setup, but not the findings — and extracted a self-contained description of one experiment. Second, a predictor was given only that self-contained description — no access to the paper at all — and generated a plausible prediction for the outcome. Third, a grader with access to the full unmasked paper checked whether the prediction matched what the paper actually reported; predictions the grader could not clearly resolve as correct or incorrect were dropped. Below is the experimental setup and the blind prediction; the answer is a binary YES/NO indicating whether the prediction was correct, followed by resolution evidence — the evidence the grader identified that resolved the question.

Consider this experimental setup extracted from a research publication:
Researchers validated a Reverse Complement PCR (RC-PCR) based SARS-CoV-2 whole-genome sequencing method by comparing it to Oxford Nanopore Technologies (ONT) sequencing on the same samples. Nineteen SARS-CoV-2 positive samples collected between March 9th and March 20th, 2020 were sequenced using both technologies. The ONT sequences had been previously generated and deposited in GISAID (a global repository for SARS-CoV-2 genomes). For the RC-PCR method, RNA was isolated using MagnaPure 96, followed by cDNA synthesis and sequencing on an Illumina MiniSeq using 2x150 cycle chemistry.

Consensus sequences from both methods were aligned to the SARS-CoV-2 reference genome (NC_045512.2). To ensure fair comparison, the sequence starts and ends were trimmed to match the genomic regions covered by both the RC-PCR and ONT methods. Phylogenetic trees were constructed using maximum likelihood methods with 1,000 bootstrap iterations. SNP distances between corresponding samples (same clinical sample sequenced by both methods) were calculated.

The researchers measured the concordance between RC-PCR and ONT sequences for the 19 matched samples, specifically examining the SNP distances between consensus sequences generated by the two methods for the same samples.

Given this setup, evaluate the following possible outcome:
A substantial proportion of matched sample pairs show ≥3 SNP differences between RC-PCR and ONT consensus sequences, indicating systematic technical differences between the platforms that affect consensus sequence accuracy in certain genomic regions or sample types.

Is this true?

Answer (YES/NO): NO